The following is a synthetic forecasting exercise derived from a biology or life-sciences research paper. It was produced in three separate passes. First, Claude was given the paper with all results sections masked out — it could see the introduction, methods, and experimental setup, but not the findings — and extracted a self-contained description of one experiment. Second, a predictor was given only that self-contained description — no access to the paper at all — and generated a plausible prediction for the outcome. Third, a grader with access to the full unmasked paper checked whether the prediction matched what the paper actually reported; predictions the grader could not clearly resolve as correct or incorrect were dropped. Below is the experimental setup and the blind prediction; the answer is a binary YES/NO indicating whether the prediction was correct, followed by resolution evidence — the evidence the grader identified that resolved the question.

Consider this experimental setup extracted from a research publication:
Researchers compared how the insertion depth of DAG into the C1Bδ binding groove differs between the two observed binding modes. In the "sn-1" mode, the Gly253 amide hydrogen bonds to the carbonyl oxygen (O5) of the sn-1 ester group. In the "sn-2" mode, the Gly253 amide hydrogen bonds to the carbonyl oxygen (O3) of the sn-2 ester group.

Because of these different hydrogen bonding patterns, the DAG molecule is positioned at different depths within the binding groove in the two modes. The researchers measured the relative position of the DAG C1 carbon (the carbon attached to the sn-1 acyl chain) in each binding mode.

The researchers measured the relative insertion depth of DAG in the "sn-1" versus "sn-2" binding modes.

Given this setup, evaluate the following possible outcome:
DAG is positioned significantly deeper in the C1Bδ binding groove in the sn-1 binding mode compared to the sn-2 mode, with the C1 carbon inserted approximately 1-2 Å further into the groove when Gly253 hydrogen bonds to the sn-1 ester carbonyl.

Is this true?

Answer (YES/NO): YES